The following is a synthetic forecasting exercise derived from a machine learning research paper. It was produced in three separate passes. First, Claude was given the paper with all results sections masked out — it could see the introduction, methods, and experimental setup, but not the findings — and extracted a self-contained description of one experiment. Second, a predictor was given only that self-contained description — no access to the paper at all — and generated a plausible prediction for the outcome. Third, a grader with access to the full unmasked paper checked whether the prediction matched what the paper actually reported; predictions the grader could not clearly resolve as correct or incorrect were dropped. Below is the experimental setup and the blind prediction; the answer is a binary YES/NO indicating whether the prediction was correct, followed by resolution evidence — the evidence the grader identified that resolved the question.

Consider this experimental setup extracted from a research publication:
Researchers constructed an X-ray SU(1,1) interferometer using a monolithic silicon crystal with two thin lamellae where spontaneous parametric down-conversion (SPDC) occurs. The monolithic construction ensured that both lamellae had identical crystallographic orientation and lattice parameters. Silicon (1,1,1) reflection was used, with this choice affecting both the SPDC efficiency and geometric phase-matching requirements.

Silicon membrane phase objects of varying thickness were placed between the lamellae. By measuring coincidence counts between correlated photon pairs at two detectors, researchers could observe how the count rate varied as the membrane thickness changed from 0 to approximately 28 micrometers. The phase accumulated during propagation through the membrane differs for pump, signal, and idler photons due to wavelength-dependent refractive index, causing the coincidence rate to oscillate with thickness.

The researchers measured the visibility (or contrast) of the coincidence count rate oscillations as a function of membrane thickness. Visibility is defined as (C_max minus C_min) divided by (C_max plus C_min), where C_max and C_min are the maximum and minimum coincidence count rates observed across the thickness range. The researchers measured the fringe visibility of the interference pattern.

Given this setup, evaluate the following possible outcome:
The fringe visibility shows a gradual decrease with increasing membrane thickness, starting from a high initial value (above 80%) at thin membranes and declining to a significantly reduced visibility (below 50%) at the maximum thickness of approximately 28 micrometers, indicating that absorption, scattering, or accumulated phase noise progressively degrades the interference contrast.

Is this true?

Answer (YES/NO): NO